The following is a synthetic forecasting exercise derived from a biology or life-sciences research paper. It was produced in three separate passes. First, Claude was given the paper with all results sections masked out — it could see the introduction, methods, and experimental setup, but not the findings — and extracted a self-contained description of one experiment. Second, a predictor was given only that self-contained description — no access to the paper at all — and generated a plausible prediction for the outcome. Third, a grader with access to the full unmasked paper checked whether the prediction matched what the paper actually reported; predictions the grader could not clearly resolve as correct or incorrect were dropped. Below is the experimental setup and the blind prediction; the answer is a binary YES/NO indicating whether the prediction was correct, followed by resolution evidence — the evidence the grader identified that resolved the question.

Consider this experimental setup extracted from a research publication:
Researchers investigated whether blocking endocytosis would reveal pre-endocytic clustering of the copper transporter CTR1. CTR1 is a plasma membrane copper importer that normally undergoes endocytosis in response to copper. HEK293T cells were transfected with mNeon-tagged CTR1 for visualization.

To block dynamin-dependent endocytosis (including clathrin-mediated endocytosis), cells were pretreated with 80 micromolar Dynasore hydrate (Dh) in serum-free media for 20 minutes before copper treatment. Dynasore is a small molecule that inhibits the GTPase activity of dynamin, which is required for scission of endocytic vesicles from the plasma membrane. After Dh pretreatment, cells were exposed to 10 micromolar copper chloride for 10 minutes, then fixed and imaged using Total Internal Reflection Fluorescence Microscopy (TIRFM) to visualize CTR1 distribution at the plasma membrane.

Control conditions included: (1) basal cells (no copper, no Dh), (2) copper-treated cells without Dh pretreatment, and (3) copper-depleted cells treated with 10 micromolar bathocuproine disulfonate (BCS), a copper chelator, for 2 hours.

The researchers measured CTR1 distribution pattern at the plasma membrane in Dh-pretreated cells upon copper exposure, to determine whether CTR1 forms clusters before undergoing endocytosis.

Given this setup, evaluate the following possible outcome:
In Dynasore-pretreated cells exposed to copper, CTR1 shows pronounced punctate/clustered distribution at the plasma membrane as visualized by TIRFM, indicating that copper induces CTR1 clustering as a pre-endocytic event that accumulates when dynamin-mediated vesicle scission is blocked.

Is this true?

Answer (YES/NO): YES